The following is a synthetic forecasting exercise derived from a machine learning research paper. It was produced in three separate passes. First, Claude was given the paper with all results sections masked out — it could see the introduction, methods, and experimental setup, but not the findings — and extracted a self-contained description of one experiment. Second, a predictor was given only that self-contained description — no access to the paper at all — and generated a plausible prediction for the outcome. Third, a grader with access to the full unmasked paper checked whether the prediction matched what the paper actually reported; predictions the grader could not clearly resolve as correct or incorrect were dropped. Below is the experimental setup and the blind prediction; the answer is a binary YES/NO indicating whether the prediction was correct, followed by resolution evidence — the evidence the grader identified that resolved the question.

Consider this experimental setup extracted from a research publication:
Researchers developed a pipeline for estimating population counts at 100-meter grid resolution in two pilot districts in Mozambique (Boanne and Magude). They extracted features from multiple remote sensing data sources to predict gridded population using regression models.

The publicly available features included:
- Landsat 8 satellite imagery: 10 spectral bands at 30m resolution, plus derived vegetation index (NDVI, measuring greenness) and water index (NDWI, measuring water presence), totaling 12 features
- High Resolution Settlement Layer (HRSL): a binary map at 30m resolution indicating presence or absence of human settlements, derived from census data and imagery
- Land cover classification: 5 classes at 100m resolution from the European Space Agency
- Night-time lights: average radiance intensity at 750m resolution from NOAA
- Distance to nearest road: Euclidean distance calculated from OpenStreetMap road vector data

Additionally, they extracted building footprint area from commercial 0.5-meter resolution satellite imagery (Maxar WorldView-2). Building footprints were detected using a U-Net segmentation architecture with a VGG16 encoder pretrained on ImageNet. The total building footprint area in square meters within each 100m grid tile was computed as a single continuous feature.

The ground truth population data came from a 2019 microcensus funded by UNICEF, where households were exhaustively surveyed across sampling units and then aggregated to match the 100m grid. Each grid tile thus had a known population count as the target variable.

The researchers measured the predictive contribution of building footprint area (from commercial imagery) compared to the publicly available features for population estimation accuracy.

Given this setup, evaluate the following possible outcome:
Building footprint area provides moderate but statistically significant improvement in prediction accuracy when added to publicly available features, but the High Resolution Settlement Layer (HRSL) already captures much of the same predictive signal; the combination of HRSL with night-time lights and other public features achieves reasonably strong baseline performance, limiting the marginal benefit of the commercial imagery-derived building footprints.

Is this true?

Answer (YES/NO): NO